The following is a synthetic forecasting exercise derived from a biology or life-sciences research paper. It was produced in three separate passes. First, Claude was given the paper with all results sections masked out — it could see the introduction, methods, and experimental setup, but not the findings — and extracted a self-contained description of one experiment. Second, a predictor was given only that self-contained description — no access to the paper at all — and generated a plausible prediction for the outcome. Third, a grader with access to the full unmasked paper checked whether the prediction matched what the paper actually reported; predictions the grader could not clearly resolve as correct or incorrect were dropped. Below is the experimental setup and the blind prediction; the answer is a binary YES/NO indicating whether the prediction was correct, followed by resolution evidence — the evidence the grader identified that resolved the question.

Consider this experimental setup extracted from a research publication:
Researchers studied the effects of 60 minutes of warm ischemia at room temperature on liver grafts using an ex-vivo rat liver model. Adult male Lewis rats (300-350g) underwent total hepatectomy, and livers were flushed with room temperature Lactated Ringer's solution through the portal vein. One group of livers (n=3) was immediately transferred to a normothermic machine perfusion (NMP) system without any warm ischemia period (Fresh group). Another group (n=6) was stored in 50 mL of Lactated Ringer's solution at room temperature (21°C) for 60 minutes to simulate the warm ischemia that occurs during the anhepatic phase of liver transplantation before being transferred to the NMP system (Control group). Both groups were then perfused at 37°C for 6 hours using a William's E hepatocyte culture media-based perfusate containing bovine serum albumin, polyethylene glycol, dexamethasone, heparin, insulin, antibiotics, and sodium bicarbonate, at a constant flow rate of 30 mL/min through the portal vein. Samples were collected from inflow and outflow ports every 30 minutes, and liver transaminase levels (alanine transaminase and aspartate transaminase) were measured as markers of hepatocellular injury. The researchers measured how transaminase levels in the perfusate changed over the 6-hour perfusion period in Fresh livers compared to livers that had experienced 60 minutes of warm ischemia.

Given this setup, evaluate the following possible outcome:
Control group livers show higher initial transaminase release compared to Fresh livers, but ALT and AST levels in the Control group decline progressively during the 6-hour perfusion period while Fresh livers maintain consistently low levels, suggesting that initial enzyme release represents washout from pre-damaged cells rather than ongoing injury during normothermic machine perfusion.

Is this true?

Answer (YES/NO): NO